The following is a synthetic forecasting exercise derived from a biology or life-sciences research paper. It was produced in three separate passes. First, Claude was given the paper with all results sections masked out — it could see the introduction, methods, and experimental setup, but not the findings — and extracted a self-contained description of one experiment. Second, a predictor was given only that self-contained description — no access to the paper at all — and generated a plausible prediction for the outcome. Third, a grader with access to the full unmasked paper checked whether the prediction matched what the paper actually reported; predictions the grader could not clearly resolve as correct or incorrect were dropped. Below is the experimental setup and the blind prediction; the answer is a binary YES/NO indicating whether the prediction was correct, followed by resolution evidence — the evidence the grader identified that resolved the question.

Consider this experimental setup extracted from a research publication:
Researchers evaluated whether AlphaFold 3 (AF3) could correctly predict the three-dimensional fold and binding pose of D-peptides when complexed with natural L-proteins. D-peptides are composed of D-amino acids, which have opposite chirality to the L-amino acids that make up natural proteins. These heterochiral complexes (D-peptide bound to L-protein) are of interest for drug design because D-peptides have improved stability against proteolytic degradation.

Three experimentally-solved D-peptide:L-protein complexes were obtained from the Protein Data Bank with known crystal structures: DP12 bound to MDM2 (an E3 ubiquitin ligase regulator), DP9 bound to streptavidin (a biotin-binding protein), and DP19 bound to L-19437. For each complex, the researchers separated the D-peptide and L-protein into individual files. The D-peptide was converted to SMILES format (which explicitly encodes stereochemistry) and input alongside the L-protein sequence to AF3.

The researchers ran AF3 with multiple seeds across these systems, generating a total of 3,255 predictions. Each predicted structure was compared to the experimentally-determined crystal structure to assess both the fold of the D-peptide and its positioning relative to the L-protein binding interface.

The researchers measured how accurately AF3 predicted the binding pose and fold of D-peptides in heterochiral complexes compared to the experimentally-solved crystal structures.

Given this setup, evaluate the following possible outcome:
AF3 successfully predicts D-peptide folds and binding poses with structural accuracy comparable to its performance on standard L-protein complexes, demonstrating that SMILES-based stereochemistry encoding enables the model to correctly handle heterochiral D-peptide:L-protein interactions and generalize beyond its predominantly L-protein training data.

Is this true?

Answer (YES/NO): NO